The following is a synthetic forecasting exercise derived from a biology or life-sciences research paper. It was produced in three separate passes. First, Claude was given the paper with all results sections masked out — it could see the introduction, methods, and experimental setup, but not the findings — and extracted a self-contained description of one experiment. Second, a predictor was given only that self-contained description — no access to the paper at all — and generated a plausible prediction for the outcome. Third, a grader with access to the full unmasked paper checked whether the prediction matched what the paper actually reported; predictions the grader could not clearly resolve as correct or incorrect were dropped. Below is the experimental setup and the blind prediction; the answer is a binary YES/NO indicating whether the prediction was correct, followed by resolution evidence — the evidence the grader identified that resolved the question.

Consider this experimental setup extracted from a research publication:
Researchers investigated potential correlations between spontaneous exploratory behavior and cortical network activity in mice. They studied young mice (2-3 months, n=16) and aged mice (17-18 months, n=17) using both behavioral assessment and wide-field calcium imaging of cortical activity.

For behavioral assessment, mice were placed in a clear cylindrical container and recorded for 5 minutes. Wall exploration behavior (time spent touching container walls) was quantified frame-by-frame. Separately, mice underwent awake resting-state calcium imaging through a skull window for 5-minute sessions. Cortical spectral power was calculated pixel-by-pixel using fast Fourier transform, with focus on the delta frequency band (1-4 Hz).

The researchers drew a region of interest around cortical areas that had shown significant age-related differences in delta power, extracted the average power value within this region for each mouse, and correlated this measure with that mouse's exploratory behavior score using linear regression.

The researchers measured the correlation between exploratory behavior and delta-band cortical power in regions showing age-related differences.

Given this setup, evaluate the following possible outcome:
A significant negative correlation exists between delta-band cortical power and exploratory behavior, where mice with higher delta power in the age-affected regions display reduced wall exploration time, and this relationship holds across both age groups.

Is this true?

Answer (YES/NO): NO